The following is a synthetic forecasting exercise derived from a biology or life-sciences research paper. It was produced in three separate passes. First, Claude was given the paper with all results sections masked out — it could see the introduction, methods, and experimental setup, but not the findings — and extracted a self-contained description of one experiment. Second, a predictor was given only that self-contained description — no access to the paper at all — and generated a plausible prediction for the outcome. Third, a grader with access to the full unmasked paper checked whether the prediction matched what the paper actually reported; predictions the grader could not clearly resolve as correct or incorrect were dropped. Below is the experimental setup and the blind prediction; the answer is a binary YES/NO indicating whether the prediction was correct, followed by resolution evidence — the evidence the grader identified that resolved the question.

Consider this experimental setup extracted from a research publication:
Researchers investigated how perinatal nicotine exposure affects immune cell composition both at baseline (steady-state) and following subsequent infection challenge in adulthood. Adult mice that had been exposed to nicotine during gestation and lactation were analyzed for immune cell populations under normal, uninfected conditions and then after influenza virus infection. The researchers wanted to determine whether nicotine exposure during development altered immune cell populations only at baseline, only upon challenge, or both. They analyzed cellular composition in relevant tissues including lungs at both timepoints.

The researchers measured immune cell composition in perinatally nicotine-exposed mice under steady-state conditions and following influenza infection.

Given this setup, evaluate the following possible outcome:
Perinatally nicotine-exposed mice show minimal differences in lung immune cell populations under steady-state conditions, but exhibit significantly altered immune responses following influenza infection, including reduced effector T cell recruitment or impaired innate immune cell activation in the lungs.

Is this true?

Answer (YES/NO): NO